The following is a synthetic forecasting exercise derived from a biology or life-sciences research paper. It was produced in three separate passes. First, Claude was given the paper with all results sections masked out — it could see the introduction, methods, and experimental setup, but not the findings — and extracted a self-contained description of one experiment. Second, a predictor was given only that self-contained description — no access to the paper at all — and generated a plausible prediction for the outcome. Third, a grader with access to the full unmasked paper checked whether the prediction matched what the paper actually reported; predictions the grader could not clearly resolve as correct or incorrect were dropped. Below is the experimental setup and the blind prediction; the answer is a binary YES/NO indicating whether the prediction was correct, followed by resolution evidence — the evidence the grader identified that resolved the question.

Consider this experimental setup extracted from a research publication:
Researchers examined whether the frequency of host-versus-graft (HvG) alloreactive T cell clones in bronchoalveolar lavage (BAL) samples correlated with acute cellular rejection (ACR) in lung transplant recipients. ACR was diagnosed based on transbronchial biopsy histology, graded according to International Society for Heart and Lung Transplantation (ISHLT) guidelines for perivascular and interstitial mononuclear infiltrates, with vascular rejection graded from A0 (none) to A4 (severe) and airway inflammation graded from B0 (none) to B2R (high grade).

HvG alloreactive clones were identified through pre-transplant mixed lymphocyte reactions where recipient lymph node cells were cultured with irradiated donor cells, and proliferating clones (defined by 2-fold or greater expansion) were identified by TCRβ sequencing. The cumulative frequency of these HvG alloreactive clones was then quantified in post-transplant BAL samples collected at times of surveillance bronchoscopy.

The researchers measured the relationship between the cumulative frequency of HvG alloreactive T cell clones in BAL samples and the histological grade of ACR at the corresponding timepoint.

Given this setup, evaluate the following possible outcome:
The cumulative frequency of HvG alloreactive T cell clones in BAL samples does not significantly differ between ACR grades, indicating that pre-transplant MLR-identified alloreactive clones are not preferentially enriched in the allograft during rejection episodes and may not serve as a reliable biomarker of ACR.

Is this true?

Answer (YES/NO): NO